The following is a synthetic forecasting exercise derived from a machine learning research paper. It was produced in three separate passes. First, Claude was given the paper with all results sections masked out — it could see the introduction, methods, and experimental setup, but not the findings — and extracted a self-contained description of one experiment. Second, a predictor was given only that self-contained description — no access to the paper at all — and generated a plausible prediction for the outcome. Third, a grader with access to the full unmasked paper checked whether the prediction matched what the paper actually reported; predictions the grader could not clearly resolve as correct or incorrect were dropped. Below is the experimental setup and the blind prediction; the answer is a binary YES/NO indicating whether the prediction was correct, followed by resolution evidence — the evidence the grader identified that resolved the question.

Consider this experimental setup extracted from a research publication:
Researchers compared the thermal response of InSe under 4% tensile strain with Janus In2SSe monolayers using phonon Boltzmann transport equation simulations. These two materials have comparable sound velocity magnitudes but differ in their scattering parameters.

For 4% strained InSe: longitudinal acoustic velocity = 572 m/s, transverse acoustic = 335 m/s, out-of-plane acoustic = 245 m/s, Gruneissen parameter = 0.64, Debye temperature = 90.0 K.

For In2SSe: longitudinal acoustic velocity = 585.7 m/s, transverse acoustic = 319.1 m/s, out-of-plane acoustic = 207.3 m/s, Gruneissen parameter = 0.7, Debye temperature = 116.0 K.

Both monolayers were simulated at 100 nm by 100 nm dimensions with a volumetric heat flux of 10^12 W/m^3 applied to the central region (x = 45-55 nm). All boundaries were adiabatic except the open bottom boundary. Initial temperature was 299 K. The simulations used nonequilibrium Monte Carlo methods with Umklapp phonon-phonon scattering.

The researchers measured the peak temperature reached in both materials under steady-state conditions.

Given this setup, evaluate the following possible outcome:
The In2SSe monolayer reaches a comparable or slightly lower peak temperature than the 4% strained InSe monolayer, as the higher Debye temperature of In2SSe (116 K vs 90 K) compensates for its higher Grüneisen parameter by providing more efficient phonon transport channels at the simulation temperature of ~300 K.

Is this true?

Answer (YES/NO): NO